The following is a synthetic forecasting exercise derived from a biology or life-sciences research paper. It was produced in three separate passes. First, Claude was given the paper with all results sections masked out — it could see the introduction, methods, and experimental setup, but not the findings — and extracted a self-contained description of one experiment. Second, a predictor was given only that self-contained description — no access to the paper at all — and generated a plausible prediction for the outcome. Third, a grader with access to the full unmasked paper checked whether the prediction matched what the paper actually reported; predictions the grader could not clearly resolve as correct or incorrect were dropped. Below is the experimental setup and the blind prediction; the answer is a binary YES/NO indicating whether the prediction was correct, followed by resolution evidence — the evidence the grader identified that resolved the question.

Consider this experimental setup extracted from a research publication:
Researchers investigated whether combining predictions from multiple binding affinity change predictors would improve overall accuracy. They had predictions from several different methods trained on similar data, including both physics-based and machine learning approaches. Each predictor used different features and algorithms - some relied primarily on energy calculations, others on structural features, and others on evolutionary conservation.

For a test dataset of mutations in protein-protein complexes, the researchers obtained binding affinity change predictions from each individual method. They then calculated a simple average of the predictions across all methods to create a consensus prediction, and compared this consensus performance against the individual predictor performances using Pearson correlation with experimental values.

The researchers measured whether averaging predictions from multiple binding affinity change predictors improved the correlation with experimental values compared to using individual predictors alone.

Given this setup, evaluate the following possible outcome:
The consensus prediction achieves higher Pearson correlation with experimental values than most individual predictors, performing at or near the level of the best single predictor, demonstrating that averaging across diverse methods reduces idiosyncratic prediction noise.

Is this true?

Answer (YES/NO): NO